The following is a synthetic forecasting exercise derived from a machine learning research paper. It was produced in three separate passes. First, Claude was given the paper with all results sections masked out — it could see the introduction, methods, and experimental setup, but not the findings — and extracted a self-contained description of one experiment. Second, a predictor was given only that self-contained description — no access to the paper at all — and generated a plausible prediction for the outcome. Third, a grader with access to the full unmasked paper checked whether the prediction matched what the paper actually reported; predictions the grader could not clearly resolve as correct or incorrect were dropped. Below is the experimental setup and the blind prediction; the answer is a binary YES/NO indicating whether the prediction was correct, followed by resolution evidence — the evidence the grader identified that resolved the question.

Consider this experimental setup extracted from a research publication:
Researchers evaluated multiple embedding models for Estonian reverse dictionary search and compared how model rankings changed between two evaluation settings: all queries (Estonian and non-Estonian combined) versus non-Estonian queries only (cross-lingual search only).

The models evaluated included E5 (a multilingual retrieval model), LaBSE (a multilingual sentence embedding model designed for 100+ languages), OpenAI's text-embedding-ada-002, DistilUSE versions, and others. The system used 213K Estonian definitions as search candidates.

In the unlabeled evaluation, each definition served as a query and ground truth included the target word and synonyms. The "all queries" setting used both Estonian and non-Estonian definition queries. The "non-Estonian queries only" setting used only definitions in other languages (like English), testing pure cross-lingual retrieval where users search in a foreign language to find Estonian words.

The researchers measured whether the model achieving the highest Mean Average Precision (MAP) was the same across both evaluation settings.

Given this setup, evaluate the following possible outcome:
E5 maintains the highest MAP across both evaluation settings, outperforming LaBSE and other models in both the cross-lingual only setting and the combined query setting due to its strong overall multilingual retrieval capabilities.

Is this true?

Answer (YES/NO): NO